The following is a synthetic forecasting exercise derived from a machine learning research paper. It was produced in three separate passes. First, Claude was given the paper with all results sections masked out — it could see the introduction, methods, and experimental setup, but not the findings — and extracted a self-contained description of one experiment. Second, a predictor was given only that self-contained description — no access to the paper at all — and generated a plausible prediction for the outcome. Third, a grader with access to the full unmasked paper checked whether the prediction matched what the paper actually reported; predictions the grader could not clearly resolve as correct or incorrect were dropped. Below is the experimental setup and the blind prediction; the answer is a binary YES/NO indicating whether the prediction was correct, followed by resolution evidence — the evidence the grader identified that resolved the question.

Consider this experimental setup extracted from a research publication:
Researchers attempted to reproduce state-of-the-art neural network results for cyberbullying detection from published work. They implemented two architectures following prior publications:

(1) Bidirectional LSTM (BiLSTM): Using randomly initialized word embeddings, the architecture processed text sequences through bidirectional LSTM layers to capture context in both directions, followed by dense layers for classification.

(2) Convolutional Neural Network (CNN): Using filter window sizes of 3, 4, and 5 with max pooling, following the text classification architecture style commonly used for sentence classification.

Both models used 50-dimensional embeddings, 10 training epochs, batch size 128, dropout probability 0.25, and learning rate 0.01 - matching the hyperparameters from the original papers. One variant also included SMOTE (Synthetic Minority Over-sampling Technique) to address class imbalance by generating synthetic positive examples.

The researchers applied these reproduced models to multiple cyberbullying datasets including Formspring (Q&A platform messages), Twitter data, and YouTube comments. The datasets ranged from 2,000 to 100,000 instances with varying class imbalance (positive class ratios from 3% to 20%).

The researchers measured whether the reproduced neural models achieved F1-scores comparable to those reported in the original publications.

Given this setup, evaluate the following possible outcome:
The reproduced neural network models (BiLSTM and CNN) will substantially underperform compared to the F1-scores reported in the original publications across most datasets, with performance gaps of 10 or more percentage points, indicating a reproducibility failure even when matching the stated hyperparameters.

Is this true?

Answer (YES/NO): YES